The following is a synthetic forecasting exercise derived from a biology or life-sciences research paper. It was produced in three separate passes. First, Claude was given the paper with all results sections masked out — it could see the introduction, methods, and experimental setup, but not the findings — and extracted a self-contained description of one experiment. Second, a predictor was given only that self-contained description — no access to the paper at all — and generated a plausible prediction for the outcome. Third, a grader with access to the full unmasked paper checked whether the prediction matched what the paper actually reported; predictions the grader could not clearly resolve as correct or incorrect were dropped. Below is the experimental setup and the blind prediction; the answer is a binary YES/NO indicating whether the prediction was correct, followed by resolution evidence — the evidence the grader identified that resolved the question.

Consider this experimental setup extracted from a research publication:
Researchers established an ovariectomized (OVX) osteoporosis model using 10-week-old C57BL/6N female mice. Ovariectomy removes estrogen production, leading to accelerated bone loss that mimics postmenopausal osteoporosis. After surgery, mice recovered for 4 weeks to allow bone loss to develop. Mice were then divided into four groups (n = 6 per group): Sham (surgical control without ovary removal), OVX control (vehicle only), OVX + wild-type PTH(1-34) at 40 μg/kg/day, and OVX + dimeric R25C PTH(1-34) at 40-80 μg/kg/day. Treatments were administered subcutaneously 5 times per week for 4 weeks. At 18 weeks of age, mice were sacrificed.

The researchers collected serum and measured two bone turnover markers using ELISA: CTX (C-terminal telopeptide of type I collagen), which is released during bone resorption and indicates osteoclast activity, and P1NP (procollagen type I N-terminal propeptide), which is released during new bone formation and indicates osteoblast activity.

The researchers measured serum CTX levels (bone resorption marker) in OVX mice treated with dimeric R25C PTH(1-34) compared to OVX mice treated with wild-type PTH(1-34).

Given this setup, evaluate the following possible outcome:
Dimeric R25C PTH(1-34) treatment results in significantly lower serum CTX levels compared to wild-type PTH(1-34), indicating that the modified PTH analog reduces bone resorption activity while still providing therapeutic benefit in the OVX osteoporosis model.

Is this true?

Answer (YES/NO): NO